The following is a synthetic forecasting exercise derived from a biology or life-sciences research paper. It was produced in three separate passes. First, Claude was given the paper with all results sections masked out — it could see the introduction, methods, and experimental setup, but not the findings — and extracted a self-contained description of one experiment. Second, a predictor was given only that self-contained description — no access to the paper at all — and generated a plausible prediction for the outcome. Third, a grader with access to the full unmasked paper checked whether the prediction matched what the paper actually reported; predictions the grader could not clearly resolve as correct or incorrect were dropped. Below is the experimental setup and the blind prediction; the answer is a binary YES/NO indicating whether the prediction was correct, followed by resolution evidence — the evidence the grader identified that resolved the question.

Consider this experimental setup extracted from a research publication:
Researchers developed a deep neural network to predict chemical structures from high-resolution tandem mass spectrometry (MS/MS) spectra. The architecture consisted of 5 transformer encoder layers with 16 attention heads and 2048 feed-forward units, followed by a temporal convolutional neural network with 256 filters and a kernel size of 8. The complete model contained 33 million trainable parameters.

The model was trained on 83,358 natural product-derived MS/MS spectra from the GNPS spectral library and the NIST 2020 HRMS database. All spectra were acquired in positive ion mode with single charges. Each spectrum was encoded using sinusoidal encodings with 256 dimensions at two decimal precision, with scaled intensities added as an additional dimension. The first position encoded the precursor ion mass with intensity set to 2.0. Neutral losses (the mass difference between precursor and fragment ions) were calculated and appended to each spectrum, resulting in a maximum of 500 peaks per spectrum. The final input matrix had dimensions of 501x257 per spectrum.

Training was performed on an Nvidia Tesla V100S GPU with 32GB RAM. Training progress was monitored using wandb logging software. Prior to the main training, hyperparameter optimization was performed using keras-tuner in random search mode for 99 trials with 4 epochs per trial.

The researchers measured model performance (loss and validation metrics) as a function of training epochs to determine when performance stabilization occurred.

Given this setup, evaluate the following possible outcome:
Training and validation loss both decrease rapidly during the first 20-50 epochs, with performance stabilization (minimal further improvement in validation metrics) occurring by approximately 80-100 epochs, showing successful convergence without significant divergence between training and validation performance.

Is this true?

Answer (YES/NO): NO